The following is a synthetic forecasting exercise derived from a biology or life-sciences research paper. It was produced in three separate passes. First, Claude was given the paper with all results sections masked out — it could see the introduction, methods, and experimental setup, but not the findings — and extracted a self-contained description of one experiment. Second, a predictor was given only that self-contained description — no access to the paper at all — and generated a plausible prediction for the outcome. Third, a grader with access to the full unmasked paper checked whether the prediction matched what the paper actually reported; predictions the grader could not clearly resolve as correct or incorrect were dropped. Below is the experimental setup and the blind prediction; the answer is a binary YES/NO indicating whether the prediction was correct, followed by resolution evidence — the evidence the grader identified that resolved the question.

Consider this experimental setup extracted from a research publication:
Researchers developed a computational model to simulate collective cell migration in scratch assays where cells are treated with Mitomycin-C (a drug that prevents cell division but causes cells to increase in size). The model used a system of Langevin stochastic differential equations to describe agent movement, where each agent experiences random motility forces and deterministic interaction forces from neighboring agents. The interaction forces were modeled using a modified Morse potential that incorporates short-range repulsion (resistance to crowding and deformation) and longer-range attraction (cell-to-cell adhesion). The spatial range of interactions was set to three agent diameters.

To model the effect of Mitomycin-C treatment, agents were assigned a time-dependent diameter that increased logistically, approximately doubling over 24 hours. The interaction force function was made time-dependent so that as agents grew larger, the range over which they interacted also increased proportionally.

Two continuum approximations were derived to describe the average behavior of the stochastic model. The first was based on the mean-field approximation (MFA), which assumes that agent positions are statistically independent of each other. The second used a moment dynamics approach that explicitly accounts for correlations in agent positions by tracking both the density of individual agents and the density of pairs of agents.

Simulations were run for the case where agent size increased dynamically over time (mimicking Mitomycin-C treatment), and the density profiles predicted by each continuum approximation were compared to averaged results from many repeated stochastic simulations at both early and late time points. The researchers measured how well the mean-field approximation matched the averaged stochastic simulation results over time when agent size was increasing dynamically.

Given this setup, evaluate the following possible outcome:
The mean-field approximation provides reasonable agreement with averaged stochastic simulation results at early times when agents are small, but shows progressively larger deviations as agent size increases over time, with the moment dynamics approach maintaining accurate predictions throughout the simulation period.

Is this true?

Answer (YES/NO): YES